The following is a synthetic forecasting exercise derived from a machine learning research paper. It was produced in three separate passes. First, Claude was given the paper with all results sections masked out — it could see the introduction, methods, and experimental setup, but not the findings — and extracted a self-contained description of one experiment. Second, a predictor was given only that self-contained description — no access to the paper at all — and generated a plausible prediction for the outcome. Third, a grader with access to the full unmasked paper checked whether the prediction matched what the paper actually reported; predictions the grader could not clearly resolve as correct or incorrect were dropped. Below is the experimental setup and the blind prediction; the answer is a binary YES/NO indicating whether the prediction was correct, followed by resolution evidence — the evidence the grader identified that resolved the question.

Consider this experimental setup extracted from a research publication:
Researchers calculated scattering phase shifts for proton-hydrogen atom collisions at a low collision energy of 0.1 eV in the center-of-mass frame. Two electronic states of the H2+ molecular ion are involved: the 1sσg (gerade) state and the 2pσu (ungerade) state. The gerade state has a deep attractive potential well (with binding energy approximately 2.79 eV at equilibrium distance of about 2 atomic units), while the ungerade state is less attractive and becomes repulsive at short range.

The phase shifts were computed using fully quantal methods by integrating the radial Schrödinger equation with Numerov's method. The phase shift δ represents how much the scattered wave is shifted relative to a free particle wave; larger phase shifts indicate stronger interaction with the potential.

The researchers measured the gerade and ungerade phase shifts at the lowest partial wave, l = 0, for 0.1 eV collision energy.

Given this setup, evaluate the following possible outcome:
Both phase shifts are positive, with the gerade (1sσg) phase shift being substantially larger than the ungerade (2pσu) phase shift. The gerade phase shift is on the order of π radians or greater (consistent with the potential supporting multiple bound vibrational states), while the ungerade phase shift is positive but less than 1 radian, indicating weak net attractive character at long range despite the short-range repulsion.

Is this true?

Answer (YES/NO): NO